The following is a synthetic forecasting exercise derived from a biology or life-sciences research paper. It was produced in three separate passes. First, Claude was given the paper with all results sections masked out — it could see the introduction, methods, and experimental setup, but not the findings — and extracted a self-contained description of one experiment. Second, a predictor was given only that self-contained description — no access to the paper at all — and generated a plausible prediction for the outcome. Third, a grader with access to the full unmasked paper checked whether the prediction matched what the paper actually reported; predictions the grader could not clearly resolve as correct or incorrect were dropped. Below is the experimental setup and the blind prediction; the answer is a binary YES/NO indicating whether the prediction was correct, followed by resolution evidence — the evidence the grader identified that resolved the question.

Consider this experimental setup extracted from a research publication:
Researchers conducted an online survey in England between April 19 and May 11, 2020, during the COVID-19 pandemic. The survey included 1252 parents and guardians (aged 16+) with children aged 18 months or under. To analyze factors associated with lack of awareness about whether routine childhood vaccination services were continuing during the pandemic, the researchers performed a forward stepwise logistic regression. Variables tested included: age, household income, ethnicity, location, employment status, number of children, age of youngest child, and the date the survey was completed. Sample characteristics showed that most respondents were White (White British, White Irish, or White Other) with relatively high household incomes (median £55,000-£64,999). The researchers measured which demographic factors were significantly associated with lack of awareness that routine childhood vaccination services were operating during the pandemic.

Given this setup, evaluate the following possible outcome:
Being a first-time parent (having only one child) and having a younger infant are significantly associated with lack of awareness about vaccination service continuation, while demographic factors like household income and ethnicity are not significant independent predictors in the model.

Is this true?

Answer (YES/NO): NO